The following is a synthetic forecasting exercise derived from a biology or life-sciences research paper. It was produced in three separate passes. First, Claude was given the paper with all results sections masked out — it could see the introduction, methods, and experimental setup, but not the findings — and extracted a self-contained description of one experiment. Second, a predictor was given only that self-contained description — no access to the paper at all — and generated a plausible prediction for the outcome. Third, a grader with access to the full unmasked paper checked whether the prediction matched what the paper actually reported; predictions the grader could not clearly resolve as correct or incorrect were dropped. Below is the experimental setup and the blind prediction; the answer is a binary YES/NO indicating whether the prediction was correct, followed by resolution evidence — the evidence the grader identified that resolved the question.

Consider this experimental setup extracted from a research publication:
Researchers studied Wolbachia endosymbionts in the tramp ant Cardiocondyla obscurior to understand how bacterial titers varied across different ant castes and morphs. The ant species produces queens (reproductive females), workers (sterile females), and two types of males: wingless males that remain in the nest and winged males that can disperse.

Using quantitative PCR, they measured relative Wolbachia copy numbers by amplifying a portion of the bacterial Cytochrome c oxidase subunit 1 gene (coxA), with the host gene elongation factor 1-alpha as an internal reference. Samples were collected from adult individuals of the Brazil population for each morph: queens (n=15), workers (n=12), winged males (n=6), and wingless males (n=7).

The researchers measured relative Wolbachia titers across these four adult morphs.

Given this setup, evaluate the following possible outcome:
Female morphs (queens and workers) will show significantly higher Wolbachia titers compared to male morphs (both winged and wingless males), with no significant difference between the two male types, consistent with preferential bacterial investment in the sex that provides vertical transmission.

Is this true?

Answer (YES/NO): NO